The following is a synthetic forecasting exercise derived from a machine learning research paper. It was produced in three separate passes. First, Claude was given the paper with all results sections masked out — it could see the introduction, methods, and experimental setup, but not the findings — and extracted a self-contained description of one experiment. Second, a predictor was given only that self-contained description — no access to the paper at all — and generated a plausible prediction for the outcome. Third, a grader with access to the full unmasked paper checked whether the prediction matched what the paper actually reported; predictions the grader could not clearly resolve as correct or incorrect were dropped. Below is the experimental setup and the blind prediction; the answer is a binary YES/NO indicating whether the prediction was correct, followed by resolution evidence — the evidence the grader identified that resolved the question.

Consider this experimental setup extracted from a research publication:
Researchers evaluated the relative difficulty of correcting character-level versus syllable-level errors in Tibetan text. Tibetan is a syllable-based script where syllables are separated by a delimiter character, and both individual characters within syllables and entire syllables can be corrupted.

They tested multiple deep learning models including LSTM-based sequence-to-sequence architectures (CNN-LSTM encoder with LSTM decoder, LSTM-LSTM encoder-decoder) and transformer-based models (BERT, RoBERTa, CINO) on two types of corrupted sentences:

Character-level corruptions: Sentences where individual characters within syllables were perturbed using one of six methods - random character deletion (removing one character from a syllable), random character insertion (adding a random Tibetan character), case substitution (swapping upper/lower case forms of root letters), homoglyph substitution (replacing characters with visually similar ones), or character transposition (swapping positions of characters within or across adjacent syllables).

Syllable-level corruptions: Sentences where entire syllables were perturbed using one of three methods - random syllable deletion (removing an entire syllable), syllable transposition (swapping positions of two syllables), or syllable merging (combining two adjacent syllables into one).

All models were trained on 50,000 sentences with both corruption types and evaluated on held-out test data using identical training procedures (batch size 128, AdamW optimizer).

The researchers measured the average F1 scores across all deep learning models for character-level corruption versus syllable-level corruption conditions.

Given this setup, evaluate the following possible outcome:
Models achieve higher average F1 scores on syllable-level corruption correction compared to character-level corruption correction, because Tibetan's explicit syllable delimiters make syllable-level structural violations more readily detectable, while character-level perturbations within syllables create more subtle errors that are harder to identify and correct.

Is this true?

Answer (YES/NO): NO